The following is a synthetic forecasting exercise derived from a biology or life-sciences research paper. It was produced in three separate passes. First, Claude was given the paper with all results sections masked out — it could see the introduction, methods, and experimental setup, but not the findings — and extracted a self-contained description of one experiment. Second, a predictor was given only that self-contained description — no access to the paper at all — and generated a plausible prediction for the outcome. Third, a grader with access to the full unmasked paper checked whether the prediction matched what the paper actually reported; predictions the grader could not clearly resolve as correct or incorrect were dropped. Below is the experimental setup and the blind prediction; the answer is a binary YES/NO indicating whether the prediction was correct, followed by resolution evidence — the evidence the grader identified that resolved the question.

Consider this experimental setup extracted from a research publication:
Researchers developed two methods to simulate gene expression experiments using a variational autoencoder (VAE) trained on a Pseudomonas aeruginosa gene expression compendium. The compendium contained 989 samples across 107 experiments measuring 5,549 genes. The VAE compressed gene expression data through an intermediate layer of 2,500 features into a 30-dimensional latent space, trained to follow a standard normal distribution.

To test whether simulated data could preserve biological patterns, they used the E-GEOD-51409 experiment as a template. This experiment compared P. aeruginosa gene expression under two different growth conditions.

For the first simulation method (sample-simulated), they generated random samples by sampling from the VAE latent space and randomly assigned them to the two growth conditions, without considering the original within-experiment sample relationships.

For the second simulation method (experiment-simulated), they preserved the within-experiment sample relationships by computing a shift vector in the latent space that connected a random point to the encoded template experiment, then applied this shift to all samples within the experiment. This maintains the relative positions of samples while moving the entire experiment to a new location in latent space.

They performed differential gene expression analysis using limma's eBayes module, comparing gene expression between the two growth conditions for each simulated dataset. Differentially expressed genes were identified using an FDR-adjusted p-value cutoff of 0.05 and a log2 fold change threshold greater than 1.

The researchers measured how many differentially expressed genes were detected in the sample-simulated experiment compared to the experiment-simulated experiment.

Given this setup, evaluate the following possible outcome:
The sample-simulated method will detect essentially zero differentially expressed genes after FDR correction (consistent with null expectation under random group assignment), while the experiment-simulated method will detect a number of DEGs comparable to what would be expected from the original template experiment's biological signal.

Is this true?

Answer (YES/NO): NO